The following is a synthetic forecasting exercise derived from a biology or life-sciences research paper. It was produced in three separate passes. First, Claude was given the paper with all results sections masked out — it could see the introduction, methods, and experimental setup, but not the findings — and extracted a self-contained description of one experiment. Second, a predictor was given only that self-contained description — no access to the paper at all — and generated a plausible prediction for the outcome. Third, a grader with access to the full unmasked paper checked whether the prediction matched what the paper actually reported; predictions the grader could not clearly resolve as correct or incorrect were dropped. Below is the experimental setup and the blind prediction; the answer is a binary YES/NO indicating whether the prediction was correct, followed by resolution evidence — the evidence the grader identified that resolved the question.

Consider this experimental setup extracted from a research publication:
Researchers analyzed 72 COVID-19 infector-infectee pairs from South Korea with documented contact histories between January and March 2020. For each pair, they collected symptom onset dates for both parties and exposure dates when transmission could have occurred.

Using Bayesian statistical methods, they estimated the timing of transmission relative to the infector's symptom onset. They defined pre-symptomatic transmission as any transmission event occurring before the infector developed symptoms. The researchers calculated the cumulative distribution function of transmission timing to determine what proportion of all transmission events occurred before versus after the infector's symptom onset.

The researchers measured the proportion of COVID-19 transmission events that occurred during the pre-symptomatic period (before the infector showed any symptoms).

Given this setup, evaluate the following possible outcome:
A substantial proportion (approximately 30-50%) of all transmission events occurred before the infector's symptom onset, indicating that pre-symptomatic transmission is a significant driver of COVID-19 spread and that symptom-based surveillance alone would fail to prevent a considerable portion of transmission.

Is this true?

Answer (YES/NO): YES